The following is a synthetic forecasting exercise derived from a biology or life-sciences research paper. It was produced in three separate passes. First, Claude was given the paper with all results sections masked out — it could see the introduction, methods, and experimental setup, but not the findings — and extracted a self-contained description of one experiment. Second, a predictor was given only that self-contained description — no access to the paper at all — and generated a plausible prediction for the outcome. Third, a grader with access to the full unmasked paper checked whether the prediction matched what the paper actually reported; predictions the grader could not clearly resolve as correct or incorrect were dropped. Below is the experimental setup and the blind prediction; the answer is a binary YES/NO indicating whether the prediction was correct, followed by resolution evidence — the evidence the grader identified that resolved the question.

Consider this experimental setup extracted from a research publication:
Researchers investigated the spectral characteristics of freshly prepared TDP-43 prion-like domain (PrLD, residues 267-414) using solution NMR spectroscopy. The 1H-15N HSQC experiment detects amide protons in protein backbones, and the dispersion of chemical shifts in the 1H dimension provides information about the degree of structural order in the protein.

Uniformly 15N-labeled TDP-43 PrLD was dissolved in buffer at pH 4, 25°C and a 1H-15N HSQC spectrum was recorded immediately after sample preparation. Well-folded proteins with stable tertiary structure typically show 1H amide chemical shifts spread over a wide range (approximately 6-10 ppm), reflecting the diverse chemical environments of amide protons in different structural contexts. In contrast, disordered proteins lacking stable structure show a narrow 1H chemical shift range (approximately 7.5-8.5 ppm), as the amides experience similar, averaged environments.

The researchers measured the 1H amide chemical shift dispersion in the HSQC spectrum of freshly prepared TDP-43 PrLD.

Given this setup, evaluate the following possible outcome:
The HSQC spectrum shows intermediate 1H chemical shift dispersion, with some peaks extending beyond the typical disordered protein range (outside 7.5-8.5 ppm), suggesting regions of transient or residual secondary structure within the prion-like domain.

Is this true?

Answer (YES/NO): NO